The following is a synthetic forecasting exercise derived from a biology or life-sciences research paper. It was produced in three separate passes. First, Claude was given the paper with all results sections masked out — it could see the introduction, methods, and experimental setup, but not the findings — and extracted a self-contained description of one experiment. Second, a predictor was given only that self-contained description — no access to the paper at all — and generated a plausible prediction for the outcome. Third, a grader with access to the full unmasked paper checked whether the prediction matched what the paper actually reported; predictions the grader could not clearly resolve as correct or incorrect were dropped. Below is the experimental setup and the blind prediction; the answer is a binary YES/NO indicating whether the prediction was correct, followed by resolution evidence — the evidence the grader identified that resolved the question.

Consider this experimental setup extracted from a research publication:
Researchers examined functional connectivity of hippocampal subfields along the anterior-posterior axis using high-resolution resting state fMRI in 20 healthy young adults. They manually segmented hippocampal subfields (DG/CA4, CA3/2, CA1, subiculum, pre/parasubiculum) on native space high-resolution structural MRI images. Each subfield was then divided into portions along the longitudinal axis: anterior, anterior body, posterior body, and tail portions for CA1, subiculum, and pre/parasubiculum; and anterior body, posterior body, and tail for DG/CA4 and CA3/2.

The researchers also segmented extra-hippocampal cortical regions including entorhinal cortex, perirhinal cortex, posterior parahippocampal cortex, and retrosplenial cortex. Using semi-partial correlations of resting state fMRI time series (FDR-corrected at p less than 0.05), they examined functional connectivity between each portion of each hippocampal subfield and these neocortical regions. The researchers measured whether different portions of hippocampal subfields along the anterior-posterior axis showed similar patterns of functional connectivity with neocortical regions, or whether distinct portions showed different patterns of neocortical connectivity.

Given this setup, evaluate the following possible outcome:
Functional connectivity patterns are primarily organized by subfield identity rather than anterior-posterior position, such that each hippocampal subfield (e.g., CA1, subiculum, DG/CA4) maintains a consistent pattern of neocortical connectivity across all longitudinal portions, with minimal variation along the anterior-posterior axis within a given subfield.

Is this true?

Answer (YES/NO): NO